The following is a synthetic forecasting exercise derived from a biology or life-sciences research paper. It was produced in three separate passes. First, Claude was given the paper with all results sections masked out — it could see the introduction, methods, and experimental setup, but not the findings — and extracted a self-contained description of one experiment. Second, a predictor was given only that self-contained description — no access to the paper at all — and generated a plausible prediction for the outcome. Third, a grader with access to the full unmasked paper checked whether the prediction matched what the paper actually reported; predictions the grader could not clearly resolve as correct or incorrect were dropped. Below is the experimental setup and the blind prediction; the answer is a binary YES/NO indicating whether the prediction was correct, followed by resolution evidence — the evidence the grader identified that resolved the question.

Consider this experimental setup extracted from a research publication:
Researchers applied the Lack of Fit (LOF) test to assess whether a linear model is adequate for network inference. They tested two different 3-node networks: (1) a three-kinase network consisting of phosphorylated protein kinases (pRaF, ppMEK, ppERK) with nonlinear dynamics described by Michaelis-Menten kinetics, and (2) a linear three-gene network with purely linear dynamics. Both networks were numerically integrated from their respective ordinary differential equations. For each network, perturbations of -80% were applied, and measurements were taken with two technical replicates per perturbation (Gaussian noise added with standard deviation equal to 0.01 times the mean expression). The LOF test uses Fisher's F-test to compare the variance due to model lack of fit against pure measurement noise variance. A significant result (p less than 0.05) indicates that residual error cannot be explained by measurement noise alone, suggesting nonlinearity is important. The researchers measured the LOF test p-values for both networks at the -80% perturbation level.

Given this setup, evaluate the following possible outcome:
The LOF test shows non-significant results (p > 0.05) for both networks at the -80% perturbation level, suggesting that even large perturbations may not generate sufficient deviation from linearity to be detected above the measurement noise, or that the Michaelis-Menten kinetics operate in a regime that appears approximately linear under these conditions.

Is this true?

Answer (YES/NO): NO